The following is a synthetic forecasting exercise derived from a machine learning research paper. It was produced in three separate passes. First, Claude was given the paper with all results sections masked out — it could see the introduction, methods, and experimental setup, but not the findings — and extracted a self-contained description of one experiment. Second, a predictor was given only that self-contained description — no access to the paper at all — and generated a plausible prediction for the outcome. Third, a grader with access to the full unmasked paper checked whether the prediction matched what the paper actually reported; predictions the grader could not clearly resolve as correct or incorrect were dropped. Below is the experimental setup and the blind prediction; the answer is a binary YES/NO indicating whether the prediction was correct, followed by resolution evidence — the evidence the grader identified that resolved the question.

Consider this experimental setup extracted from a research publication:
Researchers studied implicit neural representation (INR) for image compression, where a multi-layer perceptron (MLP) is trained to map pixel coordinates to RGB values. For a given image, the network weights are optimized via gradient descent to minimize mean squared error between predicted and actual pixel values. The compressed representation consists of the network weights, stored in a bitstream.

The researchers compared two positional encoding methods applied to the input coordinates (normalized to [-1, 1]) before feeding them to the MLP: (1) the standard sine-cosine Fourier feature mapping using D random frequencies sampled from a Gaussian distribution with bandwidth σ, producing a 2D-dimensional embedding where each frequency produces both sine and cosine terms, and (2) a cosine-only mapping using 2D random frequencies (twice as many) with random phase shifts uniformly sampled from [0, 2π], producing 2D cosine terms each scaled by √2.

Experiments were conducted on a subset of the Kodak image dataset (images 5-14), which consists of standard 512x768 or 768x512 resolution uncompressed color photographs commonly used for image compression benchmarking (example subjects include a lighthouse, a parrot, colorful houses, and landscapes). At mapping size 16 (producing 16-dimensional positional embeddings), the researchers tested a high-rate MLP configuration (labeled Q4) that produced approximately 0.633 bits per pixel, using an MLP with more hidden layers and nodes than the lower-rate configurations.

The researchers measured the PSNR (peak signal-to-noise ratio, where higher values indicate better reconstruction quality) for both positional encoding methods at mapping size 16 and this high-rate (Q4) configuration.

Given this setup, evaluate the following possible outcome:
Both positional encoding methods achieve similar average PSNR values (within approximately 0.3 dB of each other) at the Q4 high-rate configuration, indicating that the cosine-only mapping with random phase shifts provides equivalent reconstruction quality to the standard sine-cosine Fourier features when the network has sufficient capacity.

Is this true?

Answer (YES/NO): YES